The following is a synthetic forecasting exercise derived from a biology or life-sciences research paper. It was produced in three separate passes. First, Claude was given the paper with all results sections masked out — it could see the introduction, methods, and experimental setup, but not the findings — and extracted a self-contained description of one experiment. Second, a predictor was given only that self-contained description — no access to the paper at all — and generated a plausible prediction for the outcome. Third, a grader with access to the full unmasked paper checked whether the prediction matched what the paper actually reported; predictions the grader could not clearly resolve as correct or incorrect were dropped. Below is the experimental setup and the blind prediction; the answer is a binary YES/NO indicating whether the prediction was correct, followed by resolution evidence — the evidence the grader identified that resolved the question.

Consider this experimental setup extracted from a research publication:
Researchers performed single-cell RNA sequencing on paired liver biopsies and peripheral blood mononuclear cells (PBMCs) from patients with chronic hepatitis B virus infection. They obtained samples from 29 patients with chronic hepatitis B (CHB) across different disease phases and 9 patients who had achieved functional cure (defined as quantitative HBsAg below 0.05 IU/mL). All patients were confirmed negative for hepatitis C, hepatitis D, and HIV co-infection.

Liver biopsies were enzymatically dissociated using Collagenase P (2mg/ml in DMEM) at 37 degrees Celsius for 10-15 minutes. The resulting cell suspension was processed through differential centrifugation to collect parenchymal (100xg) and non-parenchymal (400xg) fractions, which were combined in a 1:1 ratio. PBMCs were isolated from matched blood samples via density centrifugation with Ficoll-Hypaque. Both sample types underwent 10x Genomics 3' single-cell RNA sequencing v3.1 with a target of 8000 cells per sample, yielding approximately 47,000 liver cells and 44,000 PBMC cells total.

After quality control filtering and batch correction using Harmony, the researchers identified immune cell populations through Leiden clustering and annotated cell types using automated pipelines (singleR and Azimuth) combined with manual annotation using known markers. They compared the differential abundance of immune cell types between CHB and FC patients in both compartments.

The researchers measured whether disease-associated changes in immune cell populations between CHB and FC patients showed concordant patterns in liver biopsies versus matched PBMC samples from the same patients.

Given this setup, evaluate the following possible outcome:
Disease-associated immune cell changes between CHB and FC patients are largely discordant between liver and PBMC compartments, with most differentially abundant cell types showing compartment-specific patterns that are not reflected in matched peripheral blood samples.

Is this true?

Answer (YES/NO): YES